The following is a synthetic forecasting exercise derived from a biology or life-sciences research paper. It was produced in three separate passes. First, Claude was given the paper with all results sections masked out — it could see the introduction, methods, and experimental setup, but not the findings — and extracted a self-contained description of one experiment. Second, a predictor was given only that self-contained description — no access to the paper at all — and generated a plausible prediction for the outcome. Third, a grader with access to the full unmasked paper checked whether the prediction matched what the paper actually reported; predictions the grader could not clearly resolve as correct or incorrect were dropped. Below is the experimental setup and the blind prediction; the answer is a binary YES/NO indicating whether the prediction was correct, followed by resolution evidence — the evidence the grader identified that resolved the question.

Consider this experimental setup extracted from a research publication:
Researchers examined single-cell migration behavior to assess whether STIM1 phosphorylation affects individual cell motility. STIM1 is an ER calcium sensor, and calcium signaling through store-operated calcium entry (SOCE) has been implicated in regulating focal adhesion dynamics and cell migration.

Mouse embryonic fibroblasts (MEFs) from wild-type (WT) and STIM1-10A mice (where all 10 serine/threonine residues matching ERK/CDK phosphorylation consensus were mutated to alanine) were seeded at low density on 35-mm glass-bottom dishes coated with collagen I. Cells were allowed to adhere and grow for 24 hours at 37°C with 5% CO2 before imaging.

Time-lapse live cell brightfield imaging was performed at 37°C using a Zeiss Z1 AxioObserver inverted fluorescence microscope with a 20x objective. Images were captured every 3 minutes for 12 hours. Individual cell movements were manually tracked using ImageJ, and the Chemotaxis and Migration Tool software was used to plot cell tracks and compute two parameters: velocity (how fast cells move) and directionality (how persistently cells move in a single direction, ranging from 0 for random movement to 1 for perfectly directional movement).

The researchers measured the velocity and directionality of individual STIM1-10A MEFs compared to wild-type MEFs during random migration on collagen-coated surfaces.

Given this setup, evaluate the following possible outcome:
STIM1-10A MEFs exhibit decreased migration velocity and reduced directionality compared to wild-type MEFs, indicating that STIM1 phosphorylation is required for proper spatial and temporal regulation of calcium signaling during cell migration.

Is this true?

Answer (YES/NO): NO